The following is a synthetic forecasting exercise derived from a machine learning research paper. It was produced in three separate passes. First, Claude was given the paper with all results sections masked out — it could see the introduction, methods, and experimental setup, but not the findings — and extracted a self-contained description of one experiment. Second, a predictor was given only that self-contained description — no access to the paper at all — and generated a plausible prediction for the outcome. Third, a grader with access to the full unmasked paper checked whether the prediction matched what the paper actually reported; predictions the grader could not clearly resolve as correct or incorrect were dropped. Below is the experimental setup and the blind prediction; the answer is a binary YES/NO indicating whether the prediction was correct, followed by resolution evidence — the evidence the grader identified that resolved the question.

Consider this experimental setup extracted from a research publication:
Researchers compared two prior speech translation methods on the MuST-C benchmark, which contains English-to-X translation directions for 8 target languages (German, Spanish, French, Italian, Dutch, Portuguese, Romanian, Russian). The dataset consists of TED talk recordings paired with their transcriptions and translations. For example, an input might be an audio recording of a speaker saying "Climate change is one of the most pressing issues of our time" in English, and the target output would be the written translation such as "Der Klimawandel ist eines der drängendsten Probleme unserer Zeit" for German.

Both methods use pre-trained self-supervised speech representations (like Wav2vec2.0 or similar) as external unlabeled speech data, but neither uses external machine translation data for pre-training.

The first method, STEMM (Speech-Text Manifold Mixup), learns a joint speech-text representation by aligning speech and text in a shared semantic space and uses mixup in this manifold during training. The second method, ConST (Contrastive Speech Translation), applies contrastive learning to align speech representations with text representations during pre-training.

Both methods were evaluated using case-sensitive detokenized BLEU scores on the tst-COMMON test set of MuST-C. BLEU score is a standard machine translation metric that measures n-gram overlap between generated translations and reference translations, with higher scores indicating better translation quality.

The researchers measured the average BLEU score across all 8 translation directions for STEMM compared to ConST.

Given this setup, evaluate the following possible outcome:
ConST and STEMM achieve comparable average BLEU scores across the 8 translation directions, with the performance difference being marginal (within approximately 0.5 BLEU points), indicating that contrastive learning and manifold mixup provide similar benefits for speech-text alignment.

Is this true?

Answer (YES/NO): YES